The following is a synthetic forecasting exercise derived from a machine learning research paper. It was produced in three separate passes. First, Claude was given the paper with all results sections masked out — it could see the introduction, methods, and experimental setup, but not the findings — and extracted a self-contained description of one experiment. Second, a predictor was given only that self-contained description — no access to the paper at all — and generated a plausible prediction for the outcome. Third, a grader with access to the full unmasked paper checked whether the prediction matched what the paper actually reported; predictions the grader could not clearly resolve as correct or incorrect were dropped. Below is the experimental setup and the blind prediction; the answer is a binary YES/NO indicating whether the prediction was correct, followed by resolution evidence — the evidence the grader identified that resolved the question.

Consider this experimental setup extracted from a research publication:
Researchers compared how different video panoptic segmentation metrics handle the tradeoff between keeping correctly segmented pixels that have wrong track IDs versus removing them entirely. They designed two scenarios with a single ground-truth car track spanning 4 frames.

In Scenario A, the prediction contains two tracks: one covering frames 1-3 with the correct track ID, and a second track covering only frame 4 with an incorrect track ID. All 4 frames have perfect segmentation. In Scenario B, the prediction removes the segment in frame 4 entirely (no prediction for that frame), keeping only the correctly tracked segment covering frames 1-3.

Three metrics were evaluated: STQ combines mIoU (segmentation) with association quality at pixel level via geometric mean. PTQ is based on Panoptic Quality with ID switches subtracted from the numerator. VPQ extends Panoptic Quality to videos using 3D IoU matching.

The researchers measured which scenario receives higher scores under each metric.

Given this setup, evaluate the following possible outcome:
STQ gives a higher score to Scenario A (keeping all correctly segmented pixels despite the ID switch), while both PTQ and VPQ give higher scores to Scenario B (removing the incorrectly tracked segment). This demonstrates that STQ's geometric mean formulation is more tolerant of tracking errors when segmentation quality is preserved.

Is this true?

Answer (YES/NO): YES